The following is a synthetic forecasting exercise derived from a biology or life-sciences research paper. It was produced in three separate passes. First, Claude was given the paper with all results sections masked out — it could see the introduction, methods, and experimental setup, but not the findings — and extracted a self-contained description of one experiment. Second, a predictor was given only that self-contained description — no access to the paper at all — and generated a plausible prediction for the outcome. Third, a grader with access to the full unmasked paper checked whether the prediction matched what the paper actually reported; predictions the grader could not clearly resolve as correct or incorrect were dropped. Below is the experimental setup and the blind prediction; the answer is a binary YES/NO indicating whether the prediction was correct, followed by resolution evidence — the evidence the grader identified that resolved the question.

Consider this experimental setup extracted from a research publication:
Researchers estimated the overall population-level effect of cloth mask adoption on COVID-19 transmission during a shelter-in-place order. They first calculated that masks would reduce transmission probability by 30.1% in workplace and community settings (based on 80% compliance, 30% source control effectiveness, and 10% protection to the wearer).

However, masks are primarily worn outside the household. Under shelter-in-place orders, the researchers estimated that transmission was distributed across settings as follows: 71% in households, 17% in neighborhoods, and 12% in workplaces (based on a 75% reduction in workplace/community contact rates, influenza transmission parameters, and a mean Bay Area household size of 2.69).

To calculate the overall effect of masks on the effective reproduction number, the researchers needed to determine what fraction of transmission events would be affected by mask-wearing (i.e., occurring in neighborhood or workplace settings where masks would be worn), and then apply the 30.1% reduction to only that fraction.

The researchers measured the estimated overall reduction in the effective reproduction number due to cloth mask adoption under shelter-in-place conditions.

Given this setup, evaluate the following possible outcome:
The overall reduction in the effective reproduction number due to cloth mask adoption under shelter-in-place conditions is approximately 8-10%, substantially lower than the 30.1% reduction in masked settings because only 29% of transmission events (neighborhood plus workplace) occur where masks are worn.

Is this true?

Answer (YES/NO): YES